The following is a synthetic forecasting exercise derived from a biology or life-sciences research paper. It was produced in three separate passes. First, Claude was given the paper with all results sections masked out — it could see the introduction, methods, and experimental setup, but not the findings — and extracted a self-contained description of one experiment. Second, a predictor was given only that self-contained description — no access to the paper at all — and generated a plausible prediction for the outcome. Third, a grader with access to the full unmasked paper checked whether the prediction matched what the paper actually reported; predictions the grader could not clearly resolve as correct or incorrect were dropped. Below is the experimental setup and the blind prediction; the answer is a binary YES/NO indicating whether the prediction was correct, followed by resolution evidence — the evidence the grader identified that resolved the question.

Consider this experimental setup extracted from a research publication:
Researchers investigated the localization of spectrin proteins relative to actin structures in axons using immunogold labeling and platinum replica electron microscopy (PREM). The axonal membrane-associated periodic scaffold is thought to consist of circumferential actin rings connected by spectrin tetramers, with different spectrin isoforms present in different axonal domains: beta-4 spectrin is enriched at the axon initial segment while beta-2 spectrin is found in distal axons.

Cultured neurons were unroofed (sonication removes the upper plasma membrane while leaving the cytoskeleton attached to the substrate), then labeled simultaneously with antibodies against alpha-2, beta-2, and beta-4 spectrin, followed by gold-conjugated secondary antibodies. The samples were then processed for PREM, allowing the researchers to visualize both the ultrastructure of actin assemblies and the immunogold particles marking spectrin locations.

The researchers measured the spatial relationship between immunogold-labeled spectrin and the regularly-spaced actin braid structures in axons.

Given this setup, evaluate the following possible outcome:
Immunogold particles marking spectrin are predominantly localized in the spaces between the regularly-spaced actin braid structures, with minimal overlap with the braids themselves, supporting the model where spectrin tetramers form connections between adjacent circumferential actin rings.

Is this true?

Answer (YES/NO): YES